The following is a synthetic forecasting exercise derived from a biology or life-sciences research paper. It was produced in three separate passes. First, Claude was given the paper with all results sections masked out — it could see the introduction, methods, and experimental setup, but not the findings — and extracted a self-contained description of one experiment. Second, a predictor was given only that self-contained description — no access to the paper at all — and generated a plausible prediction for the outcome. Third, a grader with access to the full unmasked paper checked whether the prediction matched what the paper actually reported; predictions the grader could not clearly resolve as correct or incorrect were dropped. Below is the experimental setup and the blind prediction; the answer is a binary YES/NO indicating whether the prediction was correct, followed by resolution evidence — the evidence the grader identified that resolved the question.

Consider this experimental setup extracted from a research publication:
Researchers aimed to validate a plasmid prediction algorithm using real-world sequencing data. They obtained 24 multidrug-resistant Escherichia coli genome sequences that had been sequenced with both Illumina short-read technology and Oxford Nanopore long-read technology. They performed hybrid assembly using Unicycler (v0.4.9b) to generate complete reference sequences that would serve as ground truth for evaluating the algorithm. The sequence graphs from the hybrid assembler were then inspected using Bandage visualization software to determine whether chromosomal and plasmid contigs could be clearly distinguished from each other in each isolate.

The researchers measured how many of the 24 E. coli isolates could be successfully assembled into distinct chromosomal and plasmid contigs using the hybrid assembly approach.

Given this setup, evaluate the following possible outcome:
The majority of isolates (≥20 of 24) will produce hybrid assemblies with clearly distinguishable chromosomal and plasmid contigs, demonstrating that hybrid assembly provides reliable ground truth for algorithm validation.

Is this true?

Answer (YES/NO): YES